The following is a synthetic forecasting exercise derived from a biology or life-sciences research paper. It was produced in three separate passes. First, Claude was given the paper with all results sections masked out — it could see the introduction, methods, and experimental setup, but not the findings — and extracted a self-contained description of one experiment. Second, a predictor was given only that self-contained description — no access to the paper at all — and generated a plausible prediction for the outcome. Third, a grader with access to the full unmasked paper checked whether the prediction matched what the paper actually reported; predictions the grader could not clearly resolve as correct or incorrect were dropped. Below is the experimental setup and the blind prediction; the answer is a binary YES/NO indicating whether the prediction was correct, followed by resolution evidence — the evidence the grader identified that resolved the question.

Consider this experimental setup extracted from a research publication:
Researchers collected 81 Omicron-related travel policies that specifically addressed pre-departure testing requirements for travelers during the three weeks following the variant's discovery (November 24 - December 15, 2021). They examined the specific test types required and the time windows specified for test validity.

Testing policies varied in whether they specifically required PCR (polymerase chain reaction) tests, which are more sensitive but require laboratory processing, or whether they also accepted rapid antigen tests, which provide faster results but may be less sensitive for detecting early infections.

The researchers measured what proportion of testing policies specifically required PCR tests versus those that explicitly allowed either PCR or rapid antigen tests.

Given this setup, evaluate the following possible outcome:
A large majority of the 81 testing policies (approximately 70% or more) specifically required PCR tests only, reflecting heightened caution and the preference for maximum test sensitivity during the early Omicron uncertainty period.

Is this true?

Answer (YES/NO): NO